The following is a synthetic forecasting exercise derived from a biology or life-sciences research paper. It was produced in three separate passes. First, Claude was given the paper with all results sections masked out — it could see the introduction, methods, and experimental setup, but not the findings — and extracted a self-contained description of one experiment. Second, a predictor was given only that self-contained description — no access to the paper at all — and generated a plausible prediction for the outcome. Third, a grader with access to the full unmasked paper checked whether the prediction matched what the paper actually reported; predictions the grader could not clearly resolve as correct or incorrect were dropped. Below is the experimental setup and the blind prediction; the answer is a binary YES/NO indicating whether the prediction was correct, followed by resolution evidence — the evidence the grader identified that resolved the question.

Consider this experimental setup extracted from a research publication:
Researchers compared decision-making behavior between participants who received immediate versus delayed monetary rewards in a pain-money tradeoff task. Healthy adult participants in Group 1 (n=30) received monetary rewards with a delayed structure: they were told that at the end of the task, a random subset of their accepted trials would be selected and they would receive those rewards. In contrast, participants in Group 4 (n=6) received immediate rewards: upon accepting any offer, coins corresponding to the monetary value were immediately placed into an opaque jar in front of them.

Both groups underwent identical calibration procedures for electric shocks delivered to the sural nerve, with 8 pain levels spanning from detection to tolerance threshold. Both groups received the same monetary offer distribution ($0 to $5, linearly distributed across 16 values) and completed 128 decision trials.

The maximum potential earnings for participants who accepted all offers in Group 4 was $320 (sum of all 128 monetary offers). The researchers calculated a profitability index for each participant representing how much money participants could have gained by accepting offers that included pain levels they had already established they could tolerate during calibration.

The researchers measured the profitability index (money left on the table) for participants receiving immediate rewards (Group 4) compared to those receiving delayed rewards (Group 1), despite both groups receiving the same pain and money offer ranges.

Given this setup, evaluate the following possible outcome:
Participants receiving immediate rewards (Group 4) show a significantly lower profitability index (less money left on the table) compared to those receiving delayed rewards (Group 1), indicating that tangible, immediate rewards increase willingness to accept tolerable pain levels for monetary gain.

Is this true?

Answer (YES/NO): NO